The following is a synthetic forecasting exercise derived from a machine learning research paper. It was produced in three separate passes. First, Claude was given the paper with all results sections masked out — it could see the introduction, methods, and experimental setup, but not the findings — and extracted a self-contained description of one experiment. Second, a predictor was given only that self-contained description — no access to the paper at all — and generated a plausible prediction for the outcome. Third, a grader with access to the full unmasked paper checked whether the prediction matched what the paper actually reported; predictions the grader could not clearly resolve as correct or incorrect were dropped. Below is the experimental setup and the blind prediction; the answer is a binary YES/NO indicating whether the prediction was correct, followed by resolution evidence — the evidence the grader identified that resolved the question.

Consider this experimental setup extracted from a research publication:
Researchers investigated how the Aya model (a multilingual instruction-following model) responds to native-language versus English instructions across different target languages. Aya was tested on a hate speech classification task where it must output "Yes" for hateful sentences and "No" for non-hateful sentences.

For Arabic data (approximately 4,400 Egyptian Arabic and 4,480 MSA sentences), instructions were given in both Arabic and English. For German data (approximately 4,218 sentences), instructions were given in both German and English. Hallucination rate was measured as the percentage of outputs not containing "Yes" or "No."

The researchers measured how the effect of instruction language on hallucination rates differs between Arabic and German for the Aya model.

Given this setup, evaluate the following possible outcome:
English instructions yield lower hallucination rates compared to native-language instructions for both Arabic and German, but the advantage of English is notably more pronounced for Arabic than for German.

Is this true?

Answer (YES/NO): NO